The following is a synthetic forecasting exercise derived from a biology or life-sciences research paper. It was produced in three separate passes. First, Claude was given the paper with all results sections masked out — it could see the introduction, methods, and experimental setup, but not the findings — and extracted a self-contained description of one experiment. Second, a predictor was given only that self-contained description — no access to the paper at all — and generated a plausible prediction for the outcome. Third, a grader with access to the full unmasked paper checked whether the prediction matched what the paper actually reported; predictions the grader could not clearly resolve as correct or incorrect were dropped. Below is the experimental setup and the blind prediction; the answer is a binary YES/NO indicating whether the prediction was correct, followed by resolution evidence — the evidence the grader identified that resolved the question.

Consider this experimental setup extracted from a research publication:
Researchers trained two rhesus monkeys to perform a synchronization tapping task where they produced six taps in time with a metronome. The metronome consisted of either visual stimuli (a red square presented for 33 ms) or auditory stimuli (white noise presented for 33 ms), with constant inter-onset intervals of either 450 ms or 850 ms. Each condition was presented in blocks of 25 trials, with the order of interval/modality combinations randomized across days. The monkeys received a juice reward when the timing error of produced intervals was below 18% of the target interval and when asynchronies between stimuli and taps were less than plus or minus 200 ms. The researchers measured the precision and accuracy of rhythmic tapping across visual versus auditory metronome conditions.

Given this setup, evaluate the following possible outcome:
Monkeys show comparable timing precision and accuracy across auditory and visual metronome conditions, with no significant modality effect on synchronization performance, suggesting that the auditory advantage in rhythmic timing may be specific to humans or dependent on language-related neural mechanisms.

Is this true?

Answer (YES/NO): NO